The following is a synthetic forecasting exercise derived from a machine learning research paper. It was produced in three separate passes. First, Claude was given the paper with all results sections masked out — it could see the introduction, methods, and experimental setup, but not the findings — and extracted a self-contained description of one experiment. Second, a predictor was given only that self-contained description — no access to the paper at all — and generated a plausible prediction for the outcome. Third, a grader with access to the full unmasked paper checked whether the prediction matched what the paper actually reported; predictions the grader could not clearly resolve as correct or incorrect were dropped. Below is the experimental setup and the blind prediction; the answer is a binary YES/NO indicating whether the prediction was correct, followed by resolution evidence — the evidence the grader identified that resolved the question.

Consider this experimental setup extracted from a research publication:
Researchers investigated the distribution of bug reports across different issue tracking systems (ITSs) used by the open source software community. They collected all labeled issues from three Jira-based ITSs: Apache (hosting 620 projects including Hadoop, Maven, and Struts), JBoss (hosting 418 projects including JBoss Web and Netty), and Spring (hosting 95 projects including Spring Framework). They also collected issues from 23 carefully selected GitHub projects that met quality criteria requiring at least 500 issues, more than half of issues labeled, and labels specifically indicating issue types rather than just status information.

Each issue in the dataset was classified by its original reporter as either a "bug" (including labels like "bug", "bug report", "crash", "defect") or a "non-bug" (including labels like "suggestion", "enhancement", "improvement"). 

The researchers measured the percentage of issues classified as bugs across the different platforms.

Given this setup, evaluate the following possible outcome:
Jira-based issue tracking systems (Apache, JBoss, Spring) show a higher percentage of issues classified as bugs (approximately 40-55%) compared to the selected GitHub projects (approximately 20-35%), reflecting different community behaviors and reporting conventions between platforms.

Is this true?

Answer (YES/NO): NO